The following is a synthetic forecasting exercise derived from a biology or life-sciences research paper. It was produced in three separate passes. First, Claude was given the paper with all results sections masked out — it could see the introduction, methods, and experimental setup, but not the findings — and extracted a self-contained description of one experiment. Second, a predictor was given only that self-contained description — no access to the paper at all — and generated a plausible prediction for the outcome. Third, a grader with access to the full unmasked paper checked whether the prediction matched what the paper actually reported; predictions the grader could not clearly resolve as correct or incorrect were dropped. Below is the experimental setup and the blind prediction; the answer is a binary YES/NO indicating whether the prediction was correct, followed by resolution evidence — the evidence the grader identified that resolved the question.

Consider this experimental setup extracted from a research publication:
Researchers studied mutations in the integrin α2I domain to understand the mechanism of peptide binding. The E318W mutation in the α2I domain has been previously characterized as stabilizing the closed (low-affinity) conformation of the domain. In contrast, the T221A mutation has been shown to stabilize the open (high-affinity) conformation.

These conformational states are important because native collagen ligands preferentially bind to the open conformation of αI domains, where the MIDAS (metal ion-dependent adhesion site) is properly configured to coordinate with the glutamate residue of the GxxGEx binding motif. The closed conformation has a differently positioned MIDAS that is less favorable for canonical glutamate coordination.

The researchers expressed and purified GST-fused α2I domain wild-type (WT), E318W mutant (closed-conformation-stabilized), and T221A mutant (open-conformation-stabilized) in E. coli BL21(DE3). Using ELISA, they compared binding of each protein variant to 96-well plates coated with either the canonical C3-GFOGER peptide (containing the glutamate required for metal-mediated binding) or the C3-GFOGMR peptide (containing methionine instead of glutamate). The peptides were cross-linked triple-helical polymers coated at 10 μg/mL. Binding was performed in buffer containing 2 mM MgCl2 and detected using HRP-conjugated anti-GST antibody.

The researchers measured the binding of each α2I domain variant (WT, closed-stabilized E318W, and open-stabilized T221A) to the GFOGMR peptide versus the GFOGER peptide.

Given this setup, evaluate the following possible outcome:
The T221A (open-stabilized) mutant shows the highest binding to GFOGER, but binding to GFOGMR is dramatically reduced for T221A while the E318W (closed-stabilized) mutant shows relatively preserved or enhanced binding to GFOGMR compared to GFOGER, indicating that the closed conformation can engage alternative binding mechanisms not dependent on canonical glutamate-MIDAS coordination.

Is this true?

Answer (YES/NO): NO